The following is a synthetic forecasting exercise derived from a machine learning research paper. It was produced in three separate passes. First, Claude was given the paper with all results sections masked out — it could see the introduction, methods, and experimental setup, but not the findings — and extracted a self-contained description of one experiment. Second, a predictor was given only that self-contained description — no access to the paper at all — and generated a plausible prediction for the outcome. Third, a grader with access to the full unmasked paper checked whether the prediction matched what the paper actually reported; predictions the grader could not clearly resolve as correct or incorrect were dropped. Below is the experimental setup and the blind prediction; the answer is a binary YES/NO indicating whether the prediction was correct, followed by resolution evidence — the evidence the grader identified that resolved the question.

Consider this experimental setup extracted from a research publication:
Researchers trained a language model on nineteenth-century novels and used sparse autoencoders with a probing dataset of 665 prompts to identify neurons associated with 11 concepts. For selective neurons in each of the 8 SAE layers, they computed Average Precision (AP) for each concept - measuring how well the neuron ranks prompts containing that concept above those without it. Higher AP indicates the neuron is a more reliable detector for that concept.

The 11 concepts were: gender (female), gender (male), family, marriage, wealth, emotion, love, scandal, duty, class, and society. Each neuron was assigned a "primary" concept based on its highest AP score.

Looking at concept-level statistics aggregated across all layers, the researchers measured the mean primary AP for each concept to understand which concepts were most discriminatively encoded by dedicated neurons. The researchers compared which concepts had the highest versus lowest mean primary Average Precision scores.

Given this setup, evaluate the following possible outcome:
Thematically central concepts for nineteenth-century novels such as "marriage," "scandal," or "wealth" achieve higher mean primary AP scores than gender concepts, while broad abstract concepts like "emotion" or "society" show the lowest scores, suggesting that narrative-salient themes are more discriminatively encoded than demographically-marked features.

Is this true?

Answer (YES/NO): NO